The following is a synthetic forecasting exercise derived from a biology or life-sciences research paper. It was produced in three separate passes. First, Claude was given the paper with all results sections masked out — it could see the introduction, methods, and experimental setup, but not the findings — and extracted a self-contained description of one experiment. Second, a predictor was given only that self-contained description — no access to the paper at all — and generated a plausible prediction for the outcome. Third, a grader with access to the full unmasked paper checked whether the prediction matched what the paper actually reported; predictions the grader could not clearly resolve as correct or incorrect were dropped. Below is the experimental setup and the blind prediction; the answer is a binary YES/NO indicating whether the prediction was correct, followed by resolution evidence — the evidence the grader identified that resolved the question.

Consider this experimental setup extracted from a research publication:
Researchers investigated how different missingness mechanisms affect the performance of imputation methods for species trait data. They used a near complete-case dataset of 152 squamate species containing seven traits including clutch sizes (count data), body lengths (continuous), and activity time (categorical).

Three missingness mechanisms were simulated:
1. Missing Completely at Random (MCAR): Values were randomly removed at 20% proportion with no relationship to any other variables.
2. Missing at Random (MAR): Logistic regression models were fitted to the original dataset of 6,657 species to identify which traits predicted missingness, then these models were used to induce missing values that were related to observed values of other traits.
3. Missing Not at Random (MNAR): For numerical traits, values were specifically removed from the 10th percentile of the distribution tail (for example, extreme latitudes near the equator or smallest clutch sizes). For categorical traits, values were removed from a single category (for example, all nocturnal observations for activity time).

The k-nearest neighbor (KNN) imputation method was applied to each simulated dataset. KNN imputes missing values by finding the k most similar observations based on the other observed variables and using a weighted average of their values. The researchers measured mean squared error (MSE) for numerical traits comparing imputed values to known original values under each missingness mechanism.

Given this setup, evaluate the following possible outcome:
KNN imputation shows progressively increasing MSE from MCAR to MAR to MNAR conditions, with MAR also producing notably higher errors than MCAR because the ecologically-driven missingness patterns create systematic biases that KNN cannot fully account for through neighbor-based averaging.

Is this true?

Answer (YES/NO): NO